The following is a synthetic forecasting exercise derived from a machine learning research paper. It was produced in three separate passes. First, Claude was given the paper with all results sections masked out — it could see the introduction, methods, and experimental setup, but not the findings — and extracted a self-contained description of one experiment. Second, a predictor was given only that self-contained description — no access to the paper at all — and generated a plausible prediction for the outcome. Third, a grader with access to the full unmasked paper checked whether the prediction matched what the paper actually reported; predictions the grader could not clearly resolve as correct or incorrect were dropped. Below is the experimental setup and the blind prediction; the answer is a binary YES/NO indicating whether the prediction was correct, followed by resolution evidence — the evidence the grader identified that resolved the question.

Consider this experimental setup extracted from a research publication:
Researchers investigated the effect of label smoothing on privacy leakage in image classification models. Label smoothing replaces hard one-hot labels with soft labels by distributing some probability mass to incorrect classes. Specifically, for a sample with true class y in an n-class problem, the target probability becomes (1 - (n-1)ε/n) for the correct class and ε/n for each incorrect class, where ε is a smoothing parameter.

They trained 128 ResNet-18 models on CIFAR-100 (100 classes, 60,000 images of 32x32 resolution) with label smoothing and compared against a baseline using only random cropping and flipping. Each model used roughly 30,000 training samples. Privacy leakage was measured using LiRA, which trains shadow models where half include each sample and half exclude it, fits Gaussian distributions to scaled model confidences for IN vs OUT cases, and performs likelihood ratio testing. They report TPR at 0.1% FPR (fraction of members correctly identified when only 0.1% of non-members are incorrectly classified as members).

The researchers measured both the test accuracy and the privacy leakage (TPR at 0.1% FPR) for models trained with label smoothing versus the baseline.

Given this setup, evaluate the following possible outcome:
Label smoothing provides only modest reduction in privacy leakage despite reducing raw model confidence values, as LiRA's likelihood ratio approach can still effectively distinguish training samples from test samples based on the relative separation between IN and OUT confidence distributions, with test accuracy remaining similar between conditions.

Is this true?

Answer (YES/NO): NO